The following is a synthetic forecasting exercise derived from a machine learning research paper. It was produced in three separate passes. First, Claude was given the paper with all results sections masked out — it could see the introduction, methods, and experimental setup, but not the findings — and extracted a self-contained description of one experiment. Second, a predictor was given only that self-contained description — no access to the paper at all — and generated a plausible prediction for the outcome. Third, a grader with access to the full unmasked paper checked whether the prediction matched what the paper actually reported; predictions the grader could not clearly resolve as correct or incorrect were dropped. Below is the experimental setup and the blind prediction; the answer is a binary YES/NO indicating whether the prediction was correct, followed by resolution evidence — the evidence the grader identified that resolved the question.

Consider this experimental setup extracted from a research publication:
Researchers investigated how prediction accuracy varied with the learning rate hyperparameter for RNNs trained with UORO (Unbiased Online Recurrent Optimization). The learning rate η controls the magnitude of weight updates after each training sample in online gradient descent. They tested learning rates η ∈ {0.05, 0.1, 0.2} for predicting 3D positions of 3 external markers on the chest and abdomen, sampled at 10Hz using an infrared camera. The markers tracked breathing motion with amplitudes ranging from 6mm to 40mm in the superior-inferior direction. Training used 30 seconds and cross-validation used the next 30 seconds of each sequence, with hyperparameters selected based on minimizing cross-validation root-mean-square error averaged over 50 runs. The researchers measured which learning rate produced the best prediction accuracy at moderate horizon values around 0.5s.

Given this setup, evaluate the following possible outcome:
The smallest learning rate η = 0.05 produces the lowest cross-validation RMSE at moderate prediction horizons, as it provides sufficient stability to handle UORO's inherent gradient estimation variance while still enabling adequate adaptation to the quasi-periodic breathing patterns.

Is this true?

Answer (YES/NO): NO